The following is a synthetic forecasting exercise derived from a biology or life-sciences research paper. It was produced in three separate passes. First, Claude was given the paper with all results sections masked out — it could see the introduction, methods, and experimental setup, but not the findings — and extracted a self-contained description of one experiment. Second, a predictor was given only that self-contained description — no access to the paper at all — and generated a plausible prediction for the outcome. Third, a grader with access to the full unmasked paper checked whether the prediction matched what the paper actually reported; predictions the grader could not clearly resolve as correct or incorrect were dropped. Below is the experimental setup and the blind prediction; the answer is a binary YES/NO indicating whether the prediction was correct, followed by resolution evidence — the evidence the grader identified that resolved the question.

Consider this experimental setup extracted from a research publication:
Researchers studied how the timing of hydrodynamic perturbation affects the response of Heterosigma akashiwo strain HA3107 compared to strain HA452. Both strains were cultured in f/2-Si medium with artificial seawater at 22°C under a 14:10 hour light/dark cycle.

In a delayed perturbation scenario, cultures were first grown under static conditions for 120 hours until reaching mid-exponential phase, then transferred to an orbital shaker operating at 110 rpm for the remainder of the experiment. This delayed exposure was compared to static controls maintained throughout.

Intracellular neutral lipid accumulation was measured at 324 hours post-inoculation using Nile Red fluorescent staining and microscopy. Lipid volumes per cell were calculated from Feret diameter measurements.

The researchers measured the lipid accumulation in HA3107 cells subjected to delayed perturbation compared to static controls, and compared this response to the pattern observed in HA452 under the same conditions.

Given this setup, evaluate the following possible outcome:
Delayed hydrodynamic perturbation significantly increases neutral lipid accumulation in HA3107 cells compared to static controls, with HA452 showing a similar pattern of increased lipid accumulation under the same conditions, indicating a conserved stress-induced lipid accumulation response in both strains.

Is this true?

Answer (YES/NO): NO